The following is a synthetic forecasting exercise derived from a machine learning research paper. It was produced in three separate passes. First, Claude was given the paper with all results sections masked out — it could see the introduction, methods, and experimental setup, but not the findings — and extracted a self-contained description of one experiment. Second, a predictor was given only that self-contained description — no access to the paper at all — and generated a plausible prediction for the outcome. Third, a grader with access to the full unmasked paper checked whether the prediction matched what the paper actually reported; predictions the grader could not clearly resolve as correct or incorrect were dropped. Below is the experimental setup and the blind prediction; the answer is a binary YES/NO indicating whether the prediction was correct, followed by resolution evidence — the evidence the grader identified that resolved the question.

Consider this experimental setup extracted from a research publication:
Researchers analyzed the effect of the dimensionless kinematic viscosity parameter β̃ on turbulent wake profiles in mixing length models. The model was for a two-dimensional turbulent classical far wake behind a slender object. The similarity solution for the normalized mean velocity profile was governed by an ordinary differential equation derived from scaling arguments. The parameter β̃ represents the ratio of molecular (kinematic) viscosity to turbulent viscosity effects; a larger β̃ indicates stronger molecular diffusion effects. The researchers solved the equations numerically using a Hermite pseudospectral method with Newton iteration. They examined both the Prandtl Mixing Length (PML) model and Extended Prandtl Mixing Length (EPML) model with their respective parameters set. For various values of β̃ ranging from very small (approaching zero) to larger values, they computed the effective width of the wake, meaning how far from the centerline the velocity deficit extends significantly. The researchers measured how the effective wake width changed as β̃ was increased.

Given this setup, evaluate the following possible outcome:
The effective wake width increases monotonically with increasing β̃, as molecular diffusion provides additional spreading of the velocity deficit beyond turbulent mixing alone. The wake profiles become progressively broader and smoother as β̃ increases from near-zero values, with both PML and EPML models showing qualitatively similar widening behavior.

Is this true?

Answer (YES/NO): NO